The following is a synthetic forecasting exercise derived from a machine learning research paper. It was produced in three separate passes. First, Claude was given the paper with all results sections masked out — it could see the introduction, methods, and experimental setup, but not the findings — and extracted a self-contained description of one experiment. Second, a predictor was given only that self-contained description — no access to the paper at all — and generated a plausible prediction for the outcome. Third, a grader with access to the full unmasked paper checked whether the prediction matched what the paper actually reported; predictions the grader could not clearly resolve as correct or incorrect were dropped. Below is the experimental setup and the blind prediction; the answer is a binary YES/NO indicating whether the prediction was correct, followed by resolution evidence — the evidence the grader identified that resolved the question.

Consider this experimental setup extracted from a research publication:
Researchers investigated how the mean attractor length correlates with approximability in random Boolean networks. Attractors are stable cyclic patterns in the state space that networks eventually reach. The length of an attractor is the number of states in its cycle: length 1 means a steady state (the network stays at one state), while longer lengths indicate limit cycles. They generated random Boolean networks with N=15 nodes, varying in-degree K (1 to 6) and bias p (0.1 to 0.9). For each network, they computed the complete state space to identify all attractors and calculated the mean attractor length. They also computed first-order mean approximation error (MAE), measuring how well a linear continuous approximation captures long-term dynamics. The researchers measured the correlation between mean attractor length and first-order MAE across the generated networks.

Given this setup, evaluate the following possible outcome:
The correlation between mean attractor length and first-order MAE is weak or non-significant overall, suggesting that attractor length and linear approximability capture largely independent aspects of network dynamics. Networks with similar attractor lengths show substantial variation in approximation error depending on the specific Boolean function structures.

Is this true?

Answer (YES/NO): NO